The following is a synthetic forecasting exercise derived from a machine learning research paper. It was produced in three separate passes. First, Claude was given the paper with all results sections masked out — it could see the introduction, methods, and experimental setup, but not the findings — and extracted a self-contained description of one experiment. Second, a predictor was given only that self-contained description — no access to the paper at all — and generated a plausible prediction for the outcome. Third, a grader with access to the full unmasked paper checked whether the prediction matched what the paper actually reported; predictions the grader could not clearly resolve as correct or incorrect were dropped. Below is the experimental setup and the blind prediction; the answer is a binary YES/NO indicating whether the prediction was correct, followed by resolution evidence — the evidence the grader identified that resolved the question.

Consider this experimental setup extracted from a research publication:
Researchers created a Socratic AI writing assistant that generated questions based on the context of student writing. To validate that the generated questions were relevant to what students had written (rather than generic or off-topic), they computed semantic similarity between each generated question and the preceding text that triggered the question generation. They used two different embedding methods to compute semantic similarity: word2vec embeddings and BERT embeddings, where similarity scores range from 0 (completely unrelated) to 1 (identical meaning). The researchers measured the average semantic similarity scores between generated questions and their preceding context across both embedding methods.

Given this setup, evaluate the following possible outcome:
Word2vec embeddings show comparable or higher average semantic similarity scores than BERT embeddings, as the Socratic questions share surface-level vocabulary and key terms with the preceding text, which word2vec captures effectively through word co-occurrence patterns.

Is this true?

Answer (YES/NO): NO